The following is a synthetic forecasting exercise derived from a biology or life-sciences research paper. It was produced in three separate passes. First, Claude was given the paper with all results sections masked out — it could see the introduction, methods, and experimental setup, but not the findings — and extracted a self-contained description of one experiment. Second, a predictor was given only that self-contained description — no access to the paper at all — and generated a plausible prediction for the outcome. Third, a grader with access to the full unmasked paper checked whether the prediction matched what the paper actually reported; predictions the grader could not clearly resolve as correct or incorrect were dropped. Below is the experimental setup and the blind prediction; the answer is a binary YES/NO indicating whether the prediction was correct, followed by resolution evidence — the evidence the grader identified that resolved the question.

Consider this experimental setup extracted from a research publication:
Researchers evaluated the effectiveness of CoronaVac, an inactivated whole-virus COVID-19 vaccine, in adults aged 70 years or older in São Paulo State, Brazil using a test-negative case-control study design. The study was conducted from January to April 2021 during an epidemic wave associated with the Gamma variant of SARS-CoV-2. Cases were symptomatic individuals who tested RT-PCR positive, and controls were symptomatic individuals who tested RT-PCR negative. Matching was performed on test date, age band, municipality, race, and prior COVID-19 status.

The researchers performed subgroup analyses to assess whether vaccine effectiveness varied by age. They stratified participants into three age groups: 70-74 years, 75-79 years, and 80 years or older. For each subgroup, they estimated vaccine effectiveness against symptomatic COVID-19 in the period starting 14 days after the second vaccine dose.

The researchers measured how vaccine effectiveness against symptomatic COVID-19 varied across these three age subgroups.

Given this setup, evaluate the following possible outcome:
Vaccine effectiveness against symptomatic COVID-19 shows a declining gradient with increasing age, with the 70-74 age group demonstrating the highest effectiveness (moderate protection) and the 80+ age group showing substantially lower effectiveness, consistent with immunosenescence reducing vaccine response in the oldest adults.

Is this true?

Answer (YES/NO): YES